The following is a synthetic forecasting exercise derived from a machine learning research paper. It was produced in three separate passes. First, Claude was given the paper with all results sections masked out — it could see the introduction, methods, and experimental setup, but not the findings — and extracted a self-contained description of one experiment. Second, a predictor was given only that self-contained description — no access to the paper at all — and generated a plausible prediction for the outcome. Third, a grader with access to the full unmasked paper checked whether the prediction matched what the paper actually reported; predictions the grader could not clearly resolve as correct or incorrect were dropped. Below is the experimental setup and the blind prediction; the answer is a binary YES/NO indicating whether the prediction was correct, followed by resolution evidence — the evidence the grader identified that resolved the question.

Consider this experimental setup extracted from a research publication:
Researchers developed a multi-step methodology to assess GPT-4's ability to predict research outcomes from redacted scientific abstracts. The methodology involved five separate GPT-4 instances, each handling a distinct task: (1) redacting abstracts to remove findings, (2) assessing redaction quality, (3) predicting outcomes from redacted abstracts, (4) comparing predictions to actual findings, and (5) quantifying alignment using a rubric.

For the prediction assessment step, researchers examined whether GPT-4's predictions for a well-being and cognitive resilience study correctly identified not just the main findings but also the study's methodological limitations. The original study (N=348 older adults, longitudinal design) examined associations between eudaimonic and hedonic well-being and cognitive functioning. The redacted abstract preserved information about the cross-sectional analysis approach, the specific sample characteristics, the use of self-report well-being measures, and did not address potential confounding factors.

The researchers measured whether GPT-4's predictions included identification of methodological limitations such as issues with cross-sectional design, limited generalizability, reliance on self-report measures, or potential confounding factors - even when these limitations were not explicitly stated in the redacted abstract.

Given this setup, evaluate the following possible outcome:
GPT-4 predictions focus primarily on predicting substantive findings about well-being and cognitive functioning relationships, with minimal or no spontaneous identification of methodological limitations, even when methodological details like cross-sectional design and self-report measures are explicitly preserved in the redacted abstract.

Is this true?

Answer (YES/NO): NO